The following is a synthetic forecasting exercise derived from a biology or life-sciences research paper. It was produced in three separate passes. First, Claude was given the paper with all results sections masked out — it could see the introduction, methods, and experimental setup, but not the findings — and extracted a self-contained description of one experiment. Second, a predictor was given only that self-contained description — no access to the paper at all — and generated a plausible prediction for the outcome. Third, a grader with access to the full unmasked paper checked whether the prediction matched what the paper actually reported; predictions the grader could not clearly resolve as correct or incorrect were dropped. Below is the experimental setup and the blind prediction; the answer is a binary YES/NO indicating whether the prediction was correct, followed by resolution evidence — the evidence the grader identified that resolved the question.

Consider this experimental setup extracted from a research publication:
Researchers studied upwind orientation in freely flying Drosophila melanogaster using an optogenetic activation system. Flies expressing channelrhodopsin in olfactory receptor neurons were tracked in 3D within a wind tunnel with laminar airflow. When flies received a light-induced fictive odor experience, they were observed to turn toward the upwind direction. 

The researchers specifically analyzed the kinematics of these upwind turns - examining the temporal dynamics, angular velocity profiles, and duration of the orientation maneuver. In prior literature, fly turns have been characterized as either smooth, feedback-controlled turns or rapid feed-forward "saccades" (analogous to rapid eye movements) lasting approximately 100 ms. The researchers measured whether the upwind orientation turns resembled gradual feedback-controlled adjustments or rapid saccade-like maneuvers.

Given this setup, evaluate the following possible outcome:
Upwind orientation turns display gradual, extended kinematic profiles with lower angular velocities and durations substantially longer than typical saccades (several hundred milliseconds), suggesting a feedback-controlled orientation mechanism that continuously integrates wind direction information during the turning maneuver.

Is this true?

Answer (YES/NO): NO